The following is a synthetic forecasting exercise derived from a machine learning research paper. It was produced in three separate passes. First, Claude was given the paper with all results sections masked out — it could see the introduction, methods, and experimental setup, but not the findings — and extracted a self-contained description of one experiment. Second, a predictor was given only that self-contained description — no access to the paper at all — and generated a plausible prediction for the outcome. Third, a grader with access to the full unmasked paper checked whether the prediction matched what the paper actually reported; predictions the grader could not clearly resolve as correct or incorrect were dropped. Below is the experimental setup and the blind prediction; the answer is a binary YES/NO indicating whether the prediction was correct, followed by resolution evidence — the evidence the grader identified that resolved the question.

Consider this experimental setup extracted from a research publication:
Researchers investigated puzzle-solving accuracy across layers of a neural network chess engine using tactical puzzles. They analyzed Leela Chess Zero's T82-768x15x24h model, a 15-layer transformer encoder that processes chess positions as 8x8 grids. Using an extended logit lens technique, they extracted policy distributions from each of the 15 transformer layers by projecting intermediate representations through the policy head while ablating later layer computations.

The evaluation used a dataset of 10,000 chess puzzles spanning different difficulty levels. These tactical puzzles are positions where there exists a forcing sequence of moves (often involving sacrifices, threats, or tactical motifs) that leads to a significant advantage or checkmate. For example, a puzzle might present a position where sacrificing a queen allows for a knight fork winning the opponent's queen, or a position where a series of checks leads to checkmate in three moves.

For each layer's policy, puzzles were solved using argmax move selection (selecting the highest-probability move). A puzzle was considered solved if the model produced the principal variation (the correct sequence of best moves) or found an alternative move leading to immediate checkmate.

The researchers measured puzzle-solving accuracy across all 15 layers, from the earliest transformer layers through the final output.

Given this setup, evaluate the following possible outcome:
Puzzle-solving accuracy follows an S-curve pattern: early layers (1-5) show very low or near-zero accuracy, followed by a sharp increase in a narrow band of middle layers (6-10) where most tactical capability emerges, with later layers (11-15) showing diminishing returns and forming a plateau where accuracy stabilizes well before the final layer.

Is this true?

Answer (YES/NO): NO